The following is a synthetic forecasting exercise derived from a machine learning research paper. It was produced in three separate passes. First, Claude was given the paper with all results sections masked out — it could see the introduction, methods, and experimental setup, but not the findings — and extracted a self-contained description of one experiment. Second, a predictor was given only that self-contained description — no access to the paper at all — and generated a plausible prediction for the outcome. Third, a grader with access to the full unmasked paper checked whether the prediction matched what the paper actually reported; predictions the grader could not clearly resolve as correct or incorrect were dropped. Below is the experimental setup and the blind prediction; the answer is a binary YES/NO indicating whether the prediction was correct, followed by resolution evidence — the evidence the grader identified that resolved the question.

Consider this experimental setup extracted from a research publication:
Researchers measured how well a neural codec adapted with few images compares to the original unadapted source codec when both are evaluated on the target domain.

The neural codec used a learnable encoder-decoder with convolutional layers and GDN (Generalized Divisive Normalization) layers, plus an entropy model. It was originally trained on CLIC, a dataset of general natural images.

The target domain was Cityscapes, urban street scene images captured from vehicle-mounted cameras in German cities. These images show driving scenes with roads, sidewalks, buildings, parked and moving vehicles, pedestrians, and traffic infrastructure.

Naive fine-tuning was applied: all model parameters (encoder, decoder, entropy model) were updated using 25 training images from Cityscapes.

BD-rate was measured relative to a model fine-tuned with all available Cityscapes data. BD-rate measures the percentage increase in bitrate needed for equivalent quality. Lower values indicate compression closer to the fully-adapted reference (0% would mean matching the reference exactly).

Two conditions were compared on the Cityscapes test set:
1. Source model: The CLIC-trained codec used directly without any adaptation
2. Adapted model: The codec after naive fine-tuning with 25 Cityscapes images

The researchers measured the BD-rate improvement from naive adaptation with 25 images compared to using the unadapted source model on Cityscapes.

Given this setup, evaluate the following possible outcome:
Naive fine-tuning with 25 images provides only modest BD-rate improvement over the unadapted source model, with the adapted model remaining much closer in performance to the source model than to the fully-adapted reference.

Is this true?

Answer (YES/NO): YES